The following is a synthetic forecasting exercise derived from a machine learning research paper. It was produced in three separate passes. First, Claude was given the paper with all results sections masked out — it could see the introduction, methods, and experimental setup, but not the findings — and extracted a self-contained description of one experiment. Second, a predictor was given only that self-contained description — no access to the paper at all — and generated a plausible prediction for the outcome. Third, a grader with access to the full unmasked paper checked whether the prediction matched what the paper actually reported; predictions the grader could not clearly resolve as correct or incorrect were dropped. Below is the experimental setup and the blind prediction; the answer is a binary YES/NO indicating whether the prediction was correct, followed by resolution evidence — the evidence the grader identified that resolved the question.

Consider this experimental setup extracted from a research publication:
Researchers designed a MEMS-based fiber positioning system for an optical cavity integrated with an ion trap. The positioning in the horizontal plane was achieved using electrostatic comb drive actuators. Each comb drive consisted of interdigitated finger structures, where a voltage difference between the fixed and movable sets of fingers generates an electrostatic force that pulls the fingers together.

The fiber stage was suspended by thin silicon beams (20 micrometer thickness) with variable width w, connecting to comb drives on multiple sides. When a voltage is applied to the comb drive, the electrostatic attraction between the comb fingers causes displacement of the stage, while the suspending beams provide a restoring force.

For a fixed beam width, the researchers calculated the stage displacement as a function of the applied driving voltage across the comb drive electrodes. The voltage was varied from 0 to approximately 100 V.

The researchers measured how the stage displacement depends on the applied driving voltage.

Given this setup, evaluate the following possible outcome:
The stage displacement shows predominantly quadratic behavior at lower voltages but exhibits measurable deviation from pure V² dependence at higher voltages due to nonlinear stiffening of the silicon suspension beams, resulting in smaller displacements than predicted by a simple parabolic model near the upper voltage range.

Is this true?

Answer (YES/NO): NO